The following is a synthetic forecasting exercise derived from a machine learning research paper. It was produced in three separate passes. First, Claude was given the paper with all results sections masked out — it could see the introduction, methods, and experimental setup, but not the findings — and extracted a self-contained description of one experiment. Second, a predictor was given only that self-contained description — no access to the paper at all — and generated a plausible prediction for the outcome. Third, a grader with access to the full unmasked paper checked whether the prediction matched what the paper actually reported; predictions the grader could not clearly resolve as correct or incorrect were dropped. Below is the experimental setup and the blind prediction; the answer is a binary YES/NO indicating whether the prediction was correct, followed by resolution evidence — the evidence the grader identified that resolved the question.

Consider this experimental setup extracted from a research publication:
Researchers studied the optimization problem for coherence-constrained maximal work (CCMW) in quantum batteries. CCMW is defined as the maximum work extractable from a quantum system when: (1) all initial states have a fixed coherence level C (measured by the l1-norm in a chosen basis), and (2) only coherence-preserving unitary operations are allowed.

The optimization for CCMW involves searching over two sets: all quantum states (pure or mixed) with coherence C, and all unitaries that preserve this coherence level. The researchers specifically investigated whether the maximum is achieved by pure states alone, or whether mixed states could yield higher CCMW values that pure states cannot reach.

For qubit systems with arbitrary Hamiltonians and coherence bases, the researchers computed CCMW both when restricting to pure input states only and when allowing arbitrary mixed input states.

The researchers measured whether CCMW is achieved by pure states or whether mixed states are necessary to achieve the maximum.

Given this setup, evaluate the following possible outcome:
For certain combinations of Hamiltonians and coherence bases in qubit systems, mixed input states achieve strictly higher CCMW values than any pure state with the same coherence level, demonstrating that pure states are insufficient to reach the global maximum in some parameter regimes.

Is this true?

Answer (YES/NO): NO